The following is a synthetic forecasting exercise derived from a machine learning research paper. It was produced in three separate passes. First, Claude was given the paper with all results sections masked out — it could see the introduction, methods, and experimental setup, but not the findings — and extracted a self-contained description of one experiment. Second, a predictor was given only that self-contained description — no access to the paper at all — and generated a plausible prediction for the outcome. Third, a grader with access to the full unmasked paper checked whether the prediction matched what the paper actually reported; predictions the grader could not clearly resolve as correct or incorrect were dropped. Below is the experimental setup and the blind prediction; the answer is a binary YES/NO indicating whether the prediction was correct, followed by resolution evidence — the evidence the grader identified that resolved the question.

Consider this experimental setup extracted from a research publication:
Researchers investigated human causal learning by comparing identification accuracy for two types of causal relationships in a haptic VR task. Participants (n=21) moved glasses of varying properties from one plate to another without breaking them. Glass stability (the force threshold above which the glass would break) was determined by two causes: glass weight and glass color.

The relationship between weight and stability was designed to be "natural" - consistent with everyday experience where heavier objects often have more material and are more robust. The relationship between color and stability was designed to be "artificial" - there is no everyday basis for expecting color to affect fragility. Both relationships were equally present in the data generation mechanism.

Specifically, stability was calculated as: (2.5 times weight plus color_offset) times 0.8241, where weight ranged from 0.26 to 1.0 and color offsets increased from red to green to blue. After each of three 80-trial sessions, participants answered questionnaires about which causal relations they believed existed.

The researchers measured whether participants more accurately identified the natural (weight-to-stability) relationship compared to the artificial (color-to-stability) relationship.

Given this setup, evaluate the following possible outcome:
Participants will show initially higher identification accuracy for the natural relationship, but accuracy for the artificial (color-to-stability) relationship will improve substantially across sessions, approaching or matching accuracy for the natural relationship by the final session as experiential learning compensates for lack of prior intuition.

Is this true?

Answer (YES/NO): NO